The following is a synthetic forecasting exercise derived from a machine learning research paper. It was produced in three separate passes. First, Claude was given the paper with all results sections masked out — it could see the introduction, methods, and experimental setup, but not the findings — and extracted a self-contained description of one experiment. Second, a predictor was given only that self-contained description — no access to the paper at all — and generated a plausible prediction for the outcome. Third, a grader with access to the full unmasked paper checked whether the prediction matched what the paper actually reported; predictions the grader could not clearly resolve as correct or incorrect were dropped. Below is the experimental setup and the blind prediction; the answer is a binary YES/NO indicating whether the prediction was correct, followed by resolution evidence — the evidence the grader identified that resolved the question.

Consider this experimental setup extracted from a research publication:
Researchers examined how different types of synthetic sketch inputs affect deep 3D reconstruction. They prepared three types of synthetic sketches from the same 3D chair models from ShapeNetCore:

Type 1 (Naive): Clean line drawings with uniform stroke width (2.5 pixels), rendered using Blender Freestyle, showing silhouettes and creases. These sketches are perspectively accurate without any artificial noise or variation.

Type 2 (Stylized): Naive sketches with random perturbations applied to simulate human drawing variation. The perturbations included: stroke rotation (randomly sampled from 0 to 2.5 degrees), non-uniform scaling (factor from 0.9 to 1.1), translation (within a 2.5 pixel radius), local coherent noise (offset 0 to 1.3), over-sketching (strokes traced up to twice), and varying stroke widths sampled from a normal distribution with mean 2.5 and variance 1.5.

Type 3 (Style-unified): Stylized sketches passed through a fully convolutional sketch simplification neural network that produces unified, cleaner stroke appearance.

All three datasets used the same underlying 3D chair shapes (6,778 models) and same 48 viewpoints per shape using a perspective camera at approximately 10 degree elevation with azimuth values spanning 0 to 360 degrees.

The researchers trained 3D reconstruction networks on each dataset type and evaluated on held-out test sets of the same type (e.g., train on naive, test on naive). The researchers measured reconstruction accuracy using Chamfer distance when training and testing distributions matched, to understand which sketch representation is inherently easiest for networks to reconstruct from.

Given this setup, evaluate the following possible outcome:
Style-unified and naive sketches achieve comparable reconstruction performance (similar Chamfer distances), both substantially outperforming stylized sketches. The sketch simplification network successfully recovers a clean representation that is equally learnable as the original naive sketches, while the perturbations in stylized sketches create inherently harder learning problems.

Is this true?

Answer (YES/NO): NO